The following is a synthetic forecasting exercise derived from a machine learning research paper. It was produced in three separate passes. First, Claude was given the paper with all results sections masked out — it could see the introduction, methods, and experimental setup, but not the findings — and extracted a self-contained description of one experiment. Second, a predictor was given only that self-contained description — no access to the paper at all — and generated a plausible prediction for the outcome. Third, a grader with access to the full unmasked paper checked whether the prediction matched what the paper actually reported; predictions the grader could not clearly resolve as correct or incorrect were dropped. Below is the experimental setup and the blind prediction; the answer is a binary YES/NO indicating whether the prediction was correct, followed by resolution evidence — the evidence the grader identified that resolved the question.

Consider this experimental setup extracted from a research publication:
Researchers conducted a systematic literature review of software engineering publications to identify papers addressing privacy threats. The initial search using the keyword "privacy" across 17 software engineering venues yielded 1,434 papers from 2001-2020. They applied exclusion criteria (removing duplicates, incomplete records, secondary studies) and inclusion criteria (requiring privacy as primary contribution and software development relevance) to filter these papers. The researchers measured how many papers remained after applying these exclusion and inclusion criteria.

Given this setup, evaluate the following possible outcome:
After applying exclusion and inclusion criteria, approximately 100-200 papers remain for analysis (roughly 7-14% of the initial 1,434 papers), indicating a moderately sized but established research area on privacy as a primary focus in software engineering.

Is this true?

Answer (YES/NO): NO